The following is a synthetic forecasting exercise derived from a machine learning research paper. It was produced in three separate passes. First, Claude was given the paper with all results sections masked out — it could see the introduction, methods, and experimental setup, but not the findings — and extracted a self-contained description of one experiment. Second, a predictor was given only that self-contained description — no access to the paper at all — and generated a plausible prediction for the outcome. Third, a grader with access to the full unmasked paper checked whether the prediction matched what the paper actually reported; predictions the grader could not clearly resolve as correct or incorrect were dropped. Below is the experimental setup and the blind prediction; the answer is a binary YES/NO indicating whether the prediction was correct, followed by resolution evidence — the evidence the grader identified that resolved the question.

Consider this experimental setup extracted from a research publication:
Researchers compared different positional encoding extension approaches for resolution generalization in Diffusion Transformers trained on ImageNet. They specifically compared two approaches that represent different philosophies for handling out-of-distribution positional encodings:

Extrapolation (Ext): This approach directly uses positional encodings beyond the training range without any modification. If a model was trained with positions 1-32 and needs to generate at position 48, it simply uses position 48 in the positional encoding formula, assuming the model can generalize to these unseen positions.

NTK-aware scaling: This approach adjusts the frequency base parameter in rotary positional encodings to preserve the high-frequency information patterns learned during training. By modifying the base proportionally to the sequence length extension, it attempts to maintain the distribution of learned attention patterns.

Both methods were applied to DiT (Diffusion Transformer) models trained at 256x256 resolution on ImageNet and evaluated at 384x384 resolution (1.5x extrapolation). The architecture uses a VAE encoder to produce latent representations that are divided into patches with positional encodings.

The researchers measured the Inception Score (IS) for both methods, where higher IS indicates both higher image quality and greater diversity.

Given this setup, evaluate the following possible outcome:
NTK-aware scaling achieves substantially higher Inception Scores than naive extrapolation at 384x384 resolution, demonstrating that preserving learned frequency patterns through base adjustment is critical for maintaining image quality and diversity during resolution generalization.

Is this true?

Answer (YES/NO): NO